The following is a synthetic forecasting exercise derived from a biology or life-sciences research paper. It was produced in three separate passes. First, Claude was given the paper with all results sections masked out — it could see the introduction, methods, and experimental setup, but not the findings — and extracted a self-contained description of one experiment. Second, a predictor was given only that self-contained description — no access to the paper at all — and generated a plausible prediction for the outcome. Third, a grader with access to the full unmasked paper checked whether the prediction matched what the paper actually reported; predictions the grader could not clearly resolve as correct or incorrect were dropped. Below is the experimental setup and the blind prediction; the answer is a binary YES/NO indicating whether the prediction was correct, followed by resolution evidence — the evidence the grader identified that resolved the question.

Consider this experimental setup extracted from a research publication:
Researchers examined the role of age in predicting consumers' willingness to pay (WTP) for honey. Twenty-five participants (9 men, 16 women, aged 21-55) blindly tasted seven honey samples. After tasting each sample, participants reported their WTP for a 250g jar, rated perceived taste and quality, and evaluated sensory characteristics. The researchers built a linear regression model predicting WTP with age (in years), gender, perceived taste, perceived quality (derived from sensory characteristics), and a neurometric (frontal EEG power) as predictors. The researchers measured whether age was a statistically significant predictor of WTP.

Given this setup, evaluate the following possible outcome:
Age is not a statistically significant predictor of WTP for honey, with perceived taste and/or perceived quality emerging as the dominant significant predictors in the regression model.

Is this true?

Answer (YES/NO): YES